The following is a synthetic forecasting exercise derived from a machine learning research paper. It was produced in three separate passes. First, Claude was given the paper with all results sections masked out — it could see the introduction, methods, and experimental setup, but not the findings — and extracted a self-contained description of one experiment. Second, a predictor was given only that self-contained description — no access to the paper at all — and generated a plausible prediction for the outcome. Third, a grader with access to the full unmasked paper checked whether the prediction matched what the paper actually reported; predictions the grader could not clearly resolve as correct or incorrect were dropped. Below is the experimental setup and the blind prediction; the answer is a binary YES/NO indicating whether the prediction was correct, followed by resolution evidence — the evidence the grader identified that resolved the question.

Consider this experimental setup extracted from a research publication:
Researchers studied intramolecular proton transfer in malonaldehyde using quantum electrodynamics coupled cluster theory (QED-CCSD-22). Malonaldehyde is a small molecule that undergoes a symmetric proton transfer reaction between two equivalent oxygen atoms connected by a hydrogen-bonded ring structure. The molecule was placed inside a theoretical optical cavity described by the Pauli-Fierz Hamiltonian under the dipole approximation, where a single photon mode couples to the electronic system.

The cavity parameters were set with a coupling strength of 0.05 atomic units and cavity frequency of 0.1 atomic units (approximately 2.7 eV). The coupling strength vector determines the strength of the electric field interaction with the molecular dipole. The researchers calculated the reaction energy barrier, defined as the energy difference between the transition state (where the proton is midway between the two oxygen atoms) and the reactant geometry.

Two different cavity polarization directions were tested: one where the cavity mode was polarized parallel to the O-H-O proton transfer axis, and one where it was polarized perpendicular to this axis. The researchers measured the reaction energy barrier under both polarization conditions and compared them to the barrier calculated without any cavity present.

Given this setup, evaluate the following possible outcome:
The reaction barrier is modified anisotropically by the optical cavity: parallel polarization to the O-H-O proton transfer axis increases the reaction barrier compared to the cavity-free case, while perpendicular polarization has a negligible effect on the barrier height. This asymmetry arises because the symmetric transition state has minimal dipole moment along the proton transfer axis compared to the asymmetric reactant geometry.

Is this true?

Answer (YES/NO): NO